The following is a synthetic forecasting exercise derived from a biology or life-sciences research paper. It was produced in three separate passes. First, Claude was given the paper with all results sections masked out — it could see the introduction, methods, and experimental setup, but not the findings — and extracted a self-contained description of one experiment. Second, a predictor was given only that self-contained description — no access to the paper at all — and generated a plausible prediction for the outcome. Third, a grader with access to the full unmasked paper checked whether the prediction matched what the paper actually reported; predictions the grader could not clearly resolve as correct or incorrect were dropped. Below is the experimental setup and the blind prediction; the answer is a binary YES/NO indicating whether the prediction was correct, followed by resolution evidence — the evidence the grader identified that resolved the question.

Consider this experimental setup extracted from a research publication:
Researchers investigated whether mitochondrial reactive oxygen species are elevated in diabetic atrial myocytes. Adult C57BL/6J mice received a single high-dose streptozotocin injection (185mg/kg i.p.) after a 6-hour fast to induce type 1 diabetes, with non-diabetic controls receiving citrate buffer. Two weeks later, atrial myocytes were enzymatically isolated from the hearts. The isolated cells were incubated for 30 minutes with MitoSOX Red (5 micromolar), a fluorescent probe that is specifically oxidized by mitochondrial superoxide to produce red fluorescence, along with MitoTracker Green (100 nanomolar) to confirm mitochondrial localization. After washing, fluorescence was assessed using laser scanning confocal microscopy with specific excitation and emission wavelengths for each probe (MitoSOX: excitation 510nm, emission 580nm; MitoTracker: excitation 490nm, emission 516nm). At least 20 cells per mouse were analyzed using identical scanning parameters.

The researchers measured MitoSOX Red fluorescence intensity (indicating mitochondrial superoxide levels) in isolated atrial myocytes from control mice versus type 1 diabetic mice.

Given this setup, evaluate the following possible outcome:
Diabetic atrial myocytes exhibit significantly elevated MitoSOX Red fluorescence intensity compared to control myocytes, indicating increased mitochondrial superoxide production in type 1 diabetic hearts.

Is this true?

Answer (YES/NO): YES